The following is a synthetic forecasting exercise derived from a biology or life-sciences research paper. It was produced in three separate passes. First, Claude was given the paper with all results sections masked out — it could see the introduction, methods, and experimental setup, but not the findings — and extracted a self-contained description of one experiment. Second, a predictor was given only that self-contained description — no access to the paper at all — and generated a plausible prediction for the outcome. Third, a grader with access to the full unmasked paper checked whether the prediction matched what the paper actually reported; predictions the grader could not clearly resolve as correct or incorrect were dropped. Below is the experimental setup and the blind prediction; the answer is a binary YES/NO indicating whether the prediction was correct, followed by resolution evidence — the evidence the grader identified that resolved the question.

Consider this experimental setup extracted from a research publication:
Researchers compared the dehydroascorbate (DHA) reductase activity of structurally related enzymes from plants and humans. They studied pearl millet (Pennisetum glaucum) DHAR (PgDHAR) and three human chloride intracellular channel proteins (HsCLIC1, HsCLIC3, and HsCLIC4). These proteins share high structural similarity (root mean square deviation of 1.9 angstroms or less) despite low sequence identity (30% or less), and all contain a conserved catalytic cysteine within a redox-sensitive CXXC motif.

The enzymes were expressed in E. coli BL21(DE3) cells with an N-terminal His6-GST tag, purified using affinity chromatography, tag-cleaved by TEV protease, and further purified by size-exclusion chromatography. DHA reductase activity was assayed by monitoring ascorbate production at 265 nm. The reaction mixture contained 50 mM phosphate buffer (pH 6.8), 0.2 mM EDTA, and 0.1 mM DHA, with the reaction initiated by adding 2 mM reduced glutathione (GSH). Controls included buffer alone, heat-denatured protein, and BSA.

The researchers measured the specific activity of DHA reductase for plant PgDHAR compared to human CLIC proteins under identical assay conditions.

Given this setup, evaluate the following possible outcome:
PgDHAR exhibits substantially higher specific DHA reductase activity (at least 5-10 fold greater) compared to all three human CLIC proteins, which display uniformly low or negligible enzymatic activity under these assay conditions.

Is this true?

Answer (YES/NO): NO